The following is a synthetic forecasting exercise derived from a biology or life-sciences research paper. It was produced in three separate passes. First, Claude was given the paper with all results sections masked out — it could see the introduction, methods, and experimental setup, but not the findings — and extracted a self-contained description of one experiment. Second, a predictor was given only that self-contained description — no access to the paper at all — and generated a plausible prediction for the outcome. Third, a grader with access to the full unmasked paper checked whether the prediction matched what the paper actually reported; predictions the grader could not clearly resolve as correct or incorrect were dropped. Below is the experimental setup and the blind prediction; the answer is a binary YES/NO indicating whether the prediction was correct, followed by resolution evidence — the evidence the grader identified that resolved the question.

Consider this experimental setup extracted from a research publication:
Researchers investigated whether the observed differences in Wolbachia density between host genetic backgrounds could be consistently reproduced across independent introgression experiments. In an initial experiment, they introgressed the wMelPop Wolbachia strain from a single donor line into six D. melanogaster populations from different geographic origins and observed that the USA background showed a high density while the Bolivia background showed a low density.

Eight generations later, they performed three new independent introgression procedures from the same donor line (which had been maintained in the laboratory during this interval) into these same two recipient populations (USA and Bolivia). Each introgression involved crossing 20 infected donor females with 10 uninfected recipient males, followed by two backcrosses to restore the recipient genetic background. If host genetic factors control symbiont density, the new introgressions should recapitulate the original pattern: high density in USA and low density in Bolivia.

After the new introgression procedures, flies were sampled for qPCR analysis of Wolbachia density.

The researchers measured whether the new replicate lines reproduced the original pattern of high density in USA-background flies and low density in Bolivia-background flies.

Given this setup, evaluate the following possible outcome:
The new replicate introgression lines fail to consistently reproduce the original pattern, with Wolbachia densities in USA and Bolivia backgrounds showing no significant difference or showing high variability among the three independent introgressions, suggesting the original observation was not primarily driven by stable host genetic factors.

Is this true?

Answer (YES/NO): YES